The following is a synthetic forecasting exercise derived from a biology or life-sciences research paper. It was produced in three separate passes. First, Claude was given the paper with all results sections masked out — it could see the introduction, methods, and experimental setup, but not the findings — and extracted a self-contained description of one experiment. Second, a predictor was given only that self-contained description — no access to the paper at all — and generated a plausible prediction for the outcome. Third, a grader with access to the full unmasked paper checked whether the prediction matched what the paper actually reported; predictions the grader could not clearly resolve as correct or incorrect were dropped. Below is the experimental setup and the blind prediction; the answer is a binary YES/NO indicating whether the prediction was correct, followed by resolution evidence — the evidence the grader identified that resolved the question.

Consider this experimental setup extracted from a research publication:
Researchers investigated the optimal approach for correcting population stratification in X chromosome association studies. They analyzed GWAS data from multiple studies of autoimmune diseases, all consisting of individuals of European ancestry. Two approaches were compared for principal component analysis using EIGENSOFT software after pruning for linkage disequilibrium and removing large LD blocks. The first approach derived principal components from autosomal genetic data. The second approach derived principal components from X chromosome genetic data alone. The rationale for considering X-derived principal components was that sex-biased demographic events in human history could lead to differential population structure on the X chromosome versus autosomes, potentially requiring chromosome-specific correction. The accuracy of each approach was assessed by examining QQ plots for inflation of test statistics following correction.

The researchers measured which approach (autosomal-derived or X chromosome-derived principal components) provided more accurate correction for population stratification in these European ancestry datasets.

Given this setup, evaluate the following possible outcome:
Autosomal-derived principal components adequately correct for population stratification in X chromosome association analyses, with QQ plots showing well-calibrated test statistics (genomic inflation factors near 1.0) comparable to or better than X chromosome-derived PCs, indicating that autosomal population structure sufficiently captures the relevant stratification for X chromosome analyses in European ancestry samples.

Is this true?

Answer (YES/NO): YES